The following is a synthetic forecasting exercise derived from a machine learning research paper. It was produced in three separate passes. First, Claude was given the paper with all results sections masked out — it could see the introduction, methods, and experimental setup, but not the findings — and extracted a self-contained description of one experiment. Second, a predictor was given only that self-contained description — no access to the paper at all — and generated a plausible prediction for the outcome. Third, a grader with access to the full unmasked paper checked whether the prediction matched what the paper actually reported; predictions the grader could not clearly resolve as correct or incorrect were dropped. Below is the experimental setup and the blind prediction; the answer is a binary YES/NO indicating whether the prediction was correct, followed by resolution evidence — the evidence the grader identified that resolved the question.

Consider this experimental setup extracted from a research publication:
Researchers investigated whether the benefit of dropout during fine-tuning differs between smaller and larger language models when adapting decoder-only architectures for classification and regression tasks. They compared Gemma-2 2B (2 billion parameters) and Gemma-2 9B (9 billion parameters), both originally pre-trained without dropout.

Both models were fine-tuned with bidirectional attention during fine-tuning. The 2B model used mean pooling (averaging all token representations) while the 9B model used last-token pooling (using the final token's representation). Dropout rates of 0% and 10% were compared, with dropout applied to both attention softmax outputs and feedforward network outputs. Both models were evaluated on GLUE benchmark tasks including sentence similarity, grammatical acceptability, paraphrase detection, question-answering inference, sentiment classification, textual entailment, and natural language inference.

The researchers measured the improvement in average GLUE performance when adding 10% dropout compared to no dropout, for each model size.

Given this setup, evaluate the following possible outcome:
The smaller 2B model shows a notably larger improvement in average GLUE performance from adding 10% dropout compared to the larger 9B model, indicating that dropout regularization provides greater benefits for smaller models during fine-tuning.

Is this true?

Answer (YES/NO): YES